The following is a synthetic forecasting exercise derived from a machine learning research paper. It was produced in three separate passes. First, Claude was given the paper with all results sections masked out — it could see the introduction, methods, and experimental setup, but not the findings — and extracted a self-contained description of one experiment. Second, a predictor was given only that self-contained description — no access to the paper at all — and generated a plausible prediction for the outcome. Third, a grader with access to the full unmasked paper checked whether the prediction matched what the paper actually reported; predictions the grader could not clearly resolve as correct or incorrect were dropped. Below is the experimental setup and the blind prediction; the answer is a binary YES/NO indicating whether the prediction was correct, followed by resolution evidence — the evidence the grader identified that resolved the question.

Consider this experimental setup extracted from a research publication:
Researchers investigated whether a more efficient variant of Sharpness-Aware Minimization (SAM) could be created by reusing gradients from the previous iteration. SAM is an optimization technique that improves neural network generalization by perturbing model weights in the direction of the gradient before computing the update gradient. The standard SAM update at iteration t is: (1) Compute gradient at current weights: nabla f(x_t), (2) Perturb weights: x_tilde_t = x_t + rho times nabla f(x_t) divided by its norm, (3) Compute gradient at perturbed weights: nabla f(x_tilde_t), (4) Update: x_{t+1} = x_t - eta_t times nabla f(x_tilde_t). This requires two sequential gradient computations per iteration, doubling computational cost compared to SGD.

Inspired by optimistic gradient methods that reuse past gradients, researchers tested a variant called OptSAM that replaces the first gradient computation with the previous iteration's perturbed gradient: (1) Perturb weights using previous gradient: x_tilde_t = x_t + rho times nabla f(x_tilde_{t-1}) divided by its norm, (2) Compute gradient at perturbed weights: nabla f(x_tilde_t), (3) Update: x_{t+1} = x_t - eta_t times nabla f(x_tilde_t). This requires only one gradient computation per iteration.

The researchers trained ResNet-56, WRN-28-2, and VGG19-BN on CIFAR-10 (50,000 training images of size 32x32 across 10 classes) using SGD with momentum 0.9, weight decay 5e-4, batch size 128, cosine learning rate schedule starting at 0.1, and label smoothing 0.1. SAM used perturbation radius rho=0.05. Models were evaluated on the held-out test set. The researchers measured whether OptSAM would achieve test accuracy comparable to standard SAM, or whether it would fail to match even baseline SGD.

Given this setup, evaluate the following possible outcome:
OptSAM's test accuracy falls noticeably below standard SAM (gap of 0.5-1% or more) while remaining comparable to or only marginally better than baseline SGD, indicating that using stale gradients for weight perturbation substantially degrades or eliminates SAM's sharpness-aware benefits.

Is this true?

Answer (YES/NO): NO